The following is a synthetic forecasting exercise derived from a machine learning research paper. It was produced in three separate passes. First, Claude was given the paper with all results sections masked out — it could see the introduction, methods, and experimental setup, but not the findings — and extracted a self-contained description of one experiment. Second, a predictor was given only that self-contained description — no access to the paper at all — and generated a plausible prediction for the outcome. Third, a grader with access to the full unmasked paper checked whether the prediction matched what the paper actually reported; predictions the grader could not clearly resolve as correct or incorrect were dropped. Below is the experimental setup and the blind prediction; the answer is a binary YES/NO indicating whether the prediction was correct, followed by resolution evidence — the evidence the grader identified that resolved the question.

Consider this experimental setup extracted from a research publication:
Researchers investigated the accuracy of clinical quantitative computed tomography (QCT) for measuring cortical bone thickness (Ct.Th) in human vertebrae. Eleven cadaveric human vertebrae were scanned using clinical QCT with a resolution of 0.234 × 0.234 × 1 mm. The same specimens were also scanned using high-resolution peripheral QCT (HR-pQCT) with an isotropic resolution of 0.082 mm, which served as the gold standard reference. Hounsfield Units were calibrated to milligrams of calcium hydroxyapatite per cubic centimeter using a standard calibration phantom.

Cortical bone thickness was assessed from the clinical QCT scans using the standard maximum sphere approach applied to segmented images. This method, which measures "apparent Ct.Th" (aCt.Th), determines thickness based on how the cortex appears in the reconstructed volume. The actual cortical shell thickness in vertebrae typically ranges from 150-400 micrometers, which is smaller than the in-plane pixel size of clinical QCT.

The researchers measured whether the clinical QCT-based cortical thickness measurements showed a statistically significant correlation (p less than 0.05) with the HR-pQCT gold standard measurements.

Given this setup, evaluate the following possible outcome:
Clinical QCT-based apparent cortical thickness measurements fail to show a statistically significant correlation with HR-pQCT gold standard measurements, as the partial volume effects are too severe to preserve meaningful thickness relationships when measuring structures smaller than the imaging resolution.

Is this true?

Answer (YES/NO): YES